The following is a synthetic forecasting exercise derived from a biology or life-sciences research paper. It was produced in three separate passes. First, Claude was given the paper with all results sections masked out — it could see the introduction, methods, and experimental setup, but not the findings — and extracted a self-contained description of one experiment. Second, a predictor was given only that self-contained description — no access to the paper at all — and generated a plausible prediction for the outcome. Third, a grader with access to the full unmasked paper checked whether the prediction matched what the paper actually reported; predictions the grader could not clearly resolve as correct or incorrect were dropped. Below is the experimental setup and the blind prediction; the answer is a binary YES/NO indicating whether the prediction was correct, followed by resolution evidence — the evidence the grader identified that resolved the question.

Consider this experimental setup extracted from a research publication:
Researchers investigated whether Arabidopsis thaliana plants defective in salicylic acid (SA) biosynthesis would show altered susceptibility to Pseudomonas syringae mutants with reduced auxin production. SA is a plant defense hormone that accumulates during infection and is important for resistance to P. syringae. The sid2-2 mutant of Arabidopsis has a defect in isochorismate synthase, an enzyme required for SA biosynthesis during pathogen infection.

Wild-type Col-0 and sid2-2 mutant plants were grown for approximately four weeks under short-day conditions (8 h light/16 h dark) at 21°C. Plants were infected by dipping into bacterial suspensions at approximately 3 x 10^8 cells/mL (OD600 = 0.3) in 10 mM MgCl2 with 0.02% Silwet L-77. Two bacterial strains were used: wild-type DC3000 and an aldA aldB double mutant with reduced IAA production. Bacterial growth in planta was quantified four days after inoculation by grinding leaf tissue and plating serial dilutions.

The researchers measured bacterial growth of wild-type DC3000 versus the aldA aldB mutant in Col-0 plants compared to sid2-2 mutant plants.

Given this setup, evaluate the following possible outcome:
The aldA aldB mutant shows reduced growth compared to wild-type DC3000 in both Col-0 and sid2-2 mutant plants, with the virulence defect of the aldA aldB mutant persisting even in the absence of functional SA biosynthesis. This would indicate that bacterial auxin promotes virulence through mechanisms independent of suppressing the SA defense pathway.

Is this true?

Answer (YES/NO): NO